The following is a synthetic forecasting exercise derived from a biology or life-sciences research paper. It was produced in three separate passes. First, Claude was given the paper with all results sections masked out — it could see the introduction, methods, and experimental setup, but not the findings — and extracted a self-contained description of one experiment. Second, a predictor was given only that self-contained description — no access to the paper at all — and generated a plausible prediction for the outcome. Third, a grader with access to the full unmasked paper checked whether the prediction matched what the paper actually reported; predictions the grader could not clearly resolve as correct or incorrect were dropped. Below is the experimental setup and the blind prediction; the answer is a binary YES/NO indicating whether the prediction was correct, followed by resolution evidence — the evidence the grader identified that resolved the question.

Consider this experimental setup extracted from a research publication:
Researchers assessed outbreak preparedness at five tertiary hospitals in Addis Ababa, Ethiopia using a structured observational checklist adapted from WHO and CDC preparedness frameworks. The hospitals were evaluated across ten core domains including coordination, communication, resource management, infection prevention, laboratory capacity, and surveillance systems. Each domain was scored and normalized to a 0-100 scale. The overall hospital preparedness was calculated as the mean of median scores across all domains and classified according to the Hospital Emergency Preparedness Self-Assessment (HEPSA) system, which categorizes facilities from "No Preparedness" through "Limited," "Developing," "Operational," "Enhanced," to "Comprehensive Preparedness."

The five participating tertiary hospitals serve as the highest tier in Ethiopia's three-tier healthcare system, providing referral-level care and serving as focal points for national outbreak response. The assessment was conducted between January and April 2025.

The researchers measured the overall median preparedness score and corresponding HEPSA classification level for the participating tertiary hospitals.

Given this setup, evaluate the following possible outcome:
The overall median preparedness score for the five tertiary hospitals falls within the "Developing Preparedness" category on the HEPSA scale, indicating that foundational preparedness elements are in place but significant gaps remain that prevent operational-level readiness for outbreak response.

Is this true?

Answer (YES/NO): NO